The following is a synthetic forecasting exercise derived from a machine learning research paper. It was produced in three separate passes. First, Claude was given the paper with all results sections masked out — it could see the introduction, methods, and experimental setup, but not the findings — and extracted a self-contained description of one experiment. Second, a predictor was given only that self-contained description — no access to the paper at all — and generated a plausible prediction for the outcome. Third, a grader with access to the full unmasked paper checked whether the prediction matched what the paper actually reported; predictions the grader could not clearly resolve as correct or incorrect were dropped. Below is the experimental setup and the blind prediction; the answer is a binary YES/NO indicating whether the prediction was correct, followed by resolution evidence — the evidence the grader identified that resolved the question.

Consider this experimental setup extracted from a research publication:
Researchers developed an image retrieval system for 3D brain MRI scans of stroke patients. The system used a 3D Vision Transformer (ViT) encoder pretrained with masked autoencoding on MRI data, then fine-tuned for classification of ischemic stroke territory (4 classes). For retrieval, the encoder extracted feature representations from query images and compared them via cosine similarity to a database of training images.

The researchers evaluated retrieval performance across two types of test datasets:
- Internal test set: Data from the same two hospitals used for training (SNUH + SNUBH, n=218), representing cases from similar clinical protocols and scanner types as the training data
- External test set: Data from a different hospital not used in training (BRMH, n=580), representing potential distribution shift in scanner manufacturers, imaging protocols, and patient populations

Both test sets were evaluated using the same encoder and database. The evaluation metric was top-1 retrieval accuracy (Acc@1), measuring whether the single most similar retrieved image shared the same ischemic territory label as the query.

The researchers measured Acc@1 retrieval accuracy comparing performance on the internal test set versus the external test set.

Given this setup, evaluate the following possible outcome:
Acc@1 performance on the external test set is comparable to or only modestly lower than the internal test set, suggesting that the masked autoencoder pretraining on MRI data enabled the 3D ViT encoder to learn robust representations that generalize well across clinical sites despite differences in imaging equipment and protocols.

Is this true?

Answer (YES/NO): NO